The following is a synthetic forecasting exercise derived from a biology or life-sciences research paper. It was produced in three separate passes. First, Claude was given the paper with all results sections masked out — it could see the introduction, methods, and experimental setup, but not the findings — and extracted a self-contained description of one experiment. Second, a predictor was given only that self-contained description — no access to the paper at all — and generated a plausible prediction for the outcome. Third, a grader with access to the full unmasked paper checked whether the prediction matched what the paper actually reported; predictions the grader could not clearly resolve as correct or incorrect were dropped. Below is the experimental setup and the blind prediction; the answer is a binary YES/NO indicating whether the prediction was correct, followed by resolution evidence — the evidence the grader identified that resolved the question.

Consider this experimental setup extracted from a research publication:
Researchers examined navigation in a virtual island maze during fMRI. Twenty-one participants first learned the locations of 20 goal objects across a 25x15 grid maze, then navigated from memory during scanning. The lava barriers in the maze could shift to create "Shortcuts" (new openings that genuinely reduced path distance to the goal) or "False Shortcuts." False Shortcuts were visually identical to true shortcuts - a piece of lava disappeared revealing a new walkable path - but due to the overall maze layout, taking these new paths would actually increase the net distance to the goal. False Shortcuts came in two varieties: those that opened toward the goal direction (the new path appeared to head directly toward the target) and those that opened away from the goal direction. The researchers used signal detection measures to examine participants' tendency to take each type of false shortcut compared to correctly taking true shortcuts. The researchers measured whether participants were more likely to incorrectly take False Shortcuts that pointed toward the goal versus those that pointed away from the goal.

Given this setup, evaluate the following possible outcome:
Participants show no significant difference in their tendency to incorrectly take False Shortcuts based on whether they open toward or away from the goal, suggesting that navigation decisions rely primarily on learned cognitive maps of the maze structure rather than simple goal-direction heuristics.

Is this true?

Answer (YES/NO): NO